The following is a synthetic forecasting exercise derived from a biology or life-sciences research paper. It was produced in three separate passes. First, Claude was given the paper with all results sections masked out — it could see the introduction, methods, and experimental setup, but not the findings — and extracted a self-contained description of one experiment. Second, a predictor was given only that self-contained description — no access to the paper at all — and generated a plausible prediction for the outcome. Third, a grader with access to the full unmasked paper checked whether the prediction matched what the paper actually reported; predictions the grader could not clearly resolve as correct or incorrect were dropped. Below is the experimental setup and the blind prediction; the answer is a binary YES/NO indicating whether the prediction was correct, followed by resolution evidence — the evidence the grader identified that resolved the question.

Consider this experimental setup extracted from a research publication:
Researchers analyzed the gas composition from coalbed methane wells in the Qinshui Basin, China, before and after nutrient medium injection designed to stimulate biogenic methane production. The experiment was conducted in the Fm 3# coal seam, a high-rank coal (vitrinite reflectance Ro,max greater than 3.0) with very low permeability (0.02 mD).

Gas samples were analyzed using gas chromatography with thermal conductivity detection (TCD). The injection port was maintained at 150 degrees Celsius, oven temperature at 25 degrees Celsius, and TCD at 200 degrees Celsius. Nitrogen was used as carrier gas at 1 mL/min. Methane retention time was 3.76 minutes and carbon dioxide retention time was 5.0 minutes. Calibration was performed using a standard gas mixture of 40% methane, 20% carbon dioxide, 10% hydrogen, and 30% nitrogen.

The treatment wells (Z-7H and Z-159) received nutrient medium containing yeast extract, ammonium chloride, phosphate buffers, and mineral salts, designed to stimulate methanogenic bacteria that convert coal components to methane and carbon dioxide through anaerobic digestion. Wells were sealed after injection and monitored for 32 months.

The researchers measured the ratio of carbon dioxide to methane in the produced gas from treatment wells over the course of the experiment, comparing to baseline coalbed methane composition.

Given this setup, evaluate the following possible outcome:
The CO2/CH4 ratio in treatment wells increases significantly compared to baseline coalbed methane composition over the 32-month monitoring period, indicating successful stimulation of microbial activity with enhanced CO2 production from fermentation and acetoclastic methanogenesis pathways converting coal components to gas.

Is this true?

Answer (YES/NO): YES